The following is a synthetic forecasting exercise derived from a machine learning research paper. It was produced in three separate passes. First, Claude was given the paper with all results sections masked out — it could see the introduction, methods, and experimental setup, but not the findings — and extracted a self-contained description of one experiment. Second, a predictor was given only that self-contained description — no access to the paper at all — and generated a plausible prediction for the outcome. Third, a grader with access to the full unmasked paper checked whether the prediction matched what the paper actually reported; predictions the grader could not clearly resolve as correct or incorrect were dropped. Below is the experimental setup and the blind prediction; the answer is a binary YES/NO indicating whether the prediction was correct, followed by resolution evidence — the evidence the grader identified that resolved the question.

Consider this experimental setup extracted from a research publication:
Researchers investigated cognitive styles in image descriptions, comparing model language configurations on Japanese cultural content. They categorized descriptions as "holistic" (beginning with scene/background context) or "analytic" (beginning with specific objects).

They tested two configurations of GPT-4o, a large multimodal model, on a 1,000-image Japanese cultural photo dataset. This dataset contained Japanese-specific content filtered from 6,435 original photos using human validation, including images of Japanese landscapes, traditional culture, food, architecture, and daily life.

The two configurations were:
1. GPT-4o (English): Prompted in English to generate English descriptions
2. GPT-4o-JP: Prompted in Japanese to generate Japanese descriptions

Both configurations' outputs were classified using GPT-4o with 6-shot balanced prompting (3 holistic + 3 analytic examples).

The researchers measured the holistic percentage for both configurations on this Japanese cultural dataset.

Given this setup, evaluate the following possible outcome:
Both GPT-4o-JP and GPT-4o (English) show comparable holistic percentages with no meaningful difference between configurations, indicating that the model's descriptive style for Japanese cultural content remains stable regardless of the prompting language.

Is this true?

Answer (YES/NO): NO